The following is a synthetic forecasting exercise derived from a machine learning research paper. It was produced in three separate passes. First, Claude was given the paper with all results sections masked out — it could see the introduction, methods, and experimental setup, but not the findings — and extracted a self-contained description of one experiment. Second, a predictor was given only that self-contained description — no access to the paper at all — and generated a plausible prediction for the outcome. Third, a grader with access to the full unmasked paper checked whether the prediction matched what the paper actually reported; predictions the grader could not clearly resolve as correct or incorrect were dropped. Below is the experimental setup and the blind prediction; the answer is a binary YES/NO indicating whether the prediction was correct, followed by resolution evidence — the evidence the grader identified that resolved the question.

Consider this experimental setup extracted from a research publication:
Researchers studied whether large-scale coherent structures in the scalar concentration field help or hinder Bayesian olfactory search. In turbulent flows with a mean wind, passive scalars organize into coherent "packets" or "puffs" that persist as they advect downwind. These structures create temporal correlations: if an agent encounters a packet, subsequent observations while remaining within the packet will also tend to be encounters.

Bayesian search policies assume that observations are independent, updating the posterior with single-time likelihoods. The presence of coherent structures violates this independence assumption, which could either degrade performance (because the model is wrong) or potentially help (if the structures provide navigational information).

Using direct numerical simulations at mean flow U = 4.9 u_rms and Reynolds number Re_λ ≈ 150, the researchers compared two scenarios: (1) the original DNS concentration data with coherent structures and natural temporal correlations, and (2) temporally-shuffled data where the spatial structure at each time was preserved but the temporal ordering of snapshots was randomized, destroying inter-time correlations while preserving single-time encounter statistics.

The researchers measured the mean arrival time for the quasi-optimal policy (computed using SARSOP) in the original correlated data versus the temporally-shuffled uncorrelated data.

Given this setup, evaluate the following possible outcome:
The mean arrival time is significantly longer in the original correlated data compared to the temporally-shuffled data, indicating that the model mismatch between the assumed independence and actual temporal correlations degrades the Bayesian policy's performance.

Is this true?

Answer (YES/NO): NO